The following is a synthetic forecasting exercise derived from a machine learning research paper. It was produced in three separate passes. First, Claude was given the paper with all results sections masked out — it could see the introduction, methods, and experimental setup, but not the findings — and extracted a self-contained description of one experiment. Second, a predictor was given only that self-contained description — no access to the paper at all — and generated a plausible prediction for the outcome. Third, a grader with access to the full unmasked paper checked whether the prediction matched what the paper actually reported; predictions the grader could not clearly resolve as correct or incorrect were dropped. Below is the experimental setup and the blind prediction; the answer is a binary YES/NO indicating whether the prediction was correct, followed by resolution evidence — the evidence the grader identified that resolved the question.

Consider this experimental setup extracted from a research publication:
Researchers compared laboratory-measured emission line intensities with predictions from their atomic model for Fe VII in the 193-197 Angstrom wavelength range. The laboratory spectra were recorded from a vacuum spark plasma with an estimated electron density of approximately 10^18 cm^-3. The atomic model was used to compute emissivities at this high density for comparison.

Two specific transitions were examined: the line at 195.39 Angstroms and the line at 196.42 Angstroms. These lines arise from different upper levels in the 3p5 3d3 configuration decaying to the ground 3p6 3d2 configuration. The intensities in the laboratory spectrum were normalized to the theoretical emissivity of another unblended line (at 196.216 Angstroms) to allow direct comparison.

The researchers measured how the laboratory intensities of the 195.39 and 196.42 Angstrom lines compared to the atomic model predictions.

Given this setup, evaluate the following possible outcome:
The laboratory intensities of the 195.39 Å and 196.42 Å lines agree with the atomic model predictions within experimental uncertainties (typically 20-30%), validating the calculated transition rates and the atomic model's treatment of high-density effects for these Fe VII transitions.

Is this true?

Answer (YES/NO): NO